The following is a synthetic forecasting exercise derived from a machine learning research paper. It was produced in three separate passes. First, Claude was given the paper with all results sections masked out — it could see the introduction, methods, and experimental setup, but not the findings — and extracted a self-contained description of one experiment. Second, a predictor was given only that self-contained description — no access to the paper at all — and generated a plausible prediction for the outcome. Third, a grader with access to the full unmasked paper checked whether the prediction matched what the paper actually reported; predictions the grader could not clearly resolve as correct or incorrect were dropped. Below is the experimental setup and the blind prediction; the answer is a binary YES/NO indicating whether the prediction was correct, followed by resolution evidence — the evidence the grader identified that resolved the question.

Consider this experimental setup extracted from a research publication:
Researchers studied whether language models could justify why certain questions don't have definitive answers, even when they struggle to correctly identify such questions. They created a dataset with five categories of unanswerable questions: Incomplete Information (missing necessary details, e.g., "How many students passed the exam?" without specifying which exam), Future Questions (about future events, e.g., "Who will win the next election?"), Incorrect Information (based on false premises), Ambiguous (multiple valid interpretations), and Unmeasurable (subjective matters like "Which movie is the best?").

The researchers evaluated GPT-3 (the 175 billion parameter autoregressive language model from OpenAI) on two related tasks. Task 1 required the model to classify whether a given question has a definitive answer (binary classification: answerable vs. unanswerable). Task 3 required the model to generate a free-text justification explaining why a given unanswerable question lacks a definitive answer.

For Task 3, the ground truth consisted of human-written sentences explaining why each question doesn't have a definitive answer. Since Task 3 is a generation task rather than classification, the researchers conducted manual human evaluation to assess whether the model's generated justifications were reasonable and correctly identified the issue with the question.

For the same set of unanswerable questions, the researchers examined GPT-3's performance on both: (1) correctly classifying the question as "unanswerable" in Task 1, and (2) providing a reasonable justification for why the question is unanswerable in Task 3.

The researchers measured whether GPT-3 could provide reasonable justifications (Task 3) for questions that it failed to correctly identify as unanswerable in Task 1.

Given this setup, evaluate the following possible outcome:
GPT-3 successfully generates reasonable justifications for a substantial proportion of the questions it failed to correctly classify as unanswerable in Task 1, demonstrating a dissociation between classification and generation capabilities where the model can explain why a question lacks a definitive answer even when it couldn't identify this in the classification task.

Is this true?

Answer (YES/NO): YES